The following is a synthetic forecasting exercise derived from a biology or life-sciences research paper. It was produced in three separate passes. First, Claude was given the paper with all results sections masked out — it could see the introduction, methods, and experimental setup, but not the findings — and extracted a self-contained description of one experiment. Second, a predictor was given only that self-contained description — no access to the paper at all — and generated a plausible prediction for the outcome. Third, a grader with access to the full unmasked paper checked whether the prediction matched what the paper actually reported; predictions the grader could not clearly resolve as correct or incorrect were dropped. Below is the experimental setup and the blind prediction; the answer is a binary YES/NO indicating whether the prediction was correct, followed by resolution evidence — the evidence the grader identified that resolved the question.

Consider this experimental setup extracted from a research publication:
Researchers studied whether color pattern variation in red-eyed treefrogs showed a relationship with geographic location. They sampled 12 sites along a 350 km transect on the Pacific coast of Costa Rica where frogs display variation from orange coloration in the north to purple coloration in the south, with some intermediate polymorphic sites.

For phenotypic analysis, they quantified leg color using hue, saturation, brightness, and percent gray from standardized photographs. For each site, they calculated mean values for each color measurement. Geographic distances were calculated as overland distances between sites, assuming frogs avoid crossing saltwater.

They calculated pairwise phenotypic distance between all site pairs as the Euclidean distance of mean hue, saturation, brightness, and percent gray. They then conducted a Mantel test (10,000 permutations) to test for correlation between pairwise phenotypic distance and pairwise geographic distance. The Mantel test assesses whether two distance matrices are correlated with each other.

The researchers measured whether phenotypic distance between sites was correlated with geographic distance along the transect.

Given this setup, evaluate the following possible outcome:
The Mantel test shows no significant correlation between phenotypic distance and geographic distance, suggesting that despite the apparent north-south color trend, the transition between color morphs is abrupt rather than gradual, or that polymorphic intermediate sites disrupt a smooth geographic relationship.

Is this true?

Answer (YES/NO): NO